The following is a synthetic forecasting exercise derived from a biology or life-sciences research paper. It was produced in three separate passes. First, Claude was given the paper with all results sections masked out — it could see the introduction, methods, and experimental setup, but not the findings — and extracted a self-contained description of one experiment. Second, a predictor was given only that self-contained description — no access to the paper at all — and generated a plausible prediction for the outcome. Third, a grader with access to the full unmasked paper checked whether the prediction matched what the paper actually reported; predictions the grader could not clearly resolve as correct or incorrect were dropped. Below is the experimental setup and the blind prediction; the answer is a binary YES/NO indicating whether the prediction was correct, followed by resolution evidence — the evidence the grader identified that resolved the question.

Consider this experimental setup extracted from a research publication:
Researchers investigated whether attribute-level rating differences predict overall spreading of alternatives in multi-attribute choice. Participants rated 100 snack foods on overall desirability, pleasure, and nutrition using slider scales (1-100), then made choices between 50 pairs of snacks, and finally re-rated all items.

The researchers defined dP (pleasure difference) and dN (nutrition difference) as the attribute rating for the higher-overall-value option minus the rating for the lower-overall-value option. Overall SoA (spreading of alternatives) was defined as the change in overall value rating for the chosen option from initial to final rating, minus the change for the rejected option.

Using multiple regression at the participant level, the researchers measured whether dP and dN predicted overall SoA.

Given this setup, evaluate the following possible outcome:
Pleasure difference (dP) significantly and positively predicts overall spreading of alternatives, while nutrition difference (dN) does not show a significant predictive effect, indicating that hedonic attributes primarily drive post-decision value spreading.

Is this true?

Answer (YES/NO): NO